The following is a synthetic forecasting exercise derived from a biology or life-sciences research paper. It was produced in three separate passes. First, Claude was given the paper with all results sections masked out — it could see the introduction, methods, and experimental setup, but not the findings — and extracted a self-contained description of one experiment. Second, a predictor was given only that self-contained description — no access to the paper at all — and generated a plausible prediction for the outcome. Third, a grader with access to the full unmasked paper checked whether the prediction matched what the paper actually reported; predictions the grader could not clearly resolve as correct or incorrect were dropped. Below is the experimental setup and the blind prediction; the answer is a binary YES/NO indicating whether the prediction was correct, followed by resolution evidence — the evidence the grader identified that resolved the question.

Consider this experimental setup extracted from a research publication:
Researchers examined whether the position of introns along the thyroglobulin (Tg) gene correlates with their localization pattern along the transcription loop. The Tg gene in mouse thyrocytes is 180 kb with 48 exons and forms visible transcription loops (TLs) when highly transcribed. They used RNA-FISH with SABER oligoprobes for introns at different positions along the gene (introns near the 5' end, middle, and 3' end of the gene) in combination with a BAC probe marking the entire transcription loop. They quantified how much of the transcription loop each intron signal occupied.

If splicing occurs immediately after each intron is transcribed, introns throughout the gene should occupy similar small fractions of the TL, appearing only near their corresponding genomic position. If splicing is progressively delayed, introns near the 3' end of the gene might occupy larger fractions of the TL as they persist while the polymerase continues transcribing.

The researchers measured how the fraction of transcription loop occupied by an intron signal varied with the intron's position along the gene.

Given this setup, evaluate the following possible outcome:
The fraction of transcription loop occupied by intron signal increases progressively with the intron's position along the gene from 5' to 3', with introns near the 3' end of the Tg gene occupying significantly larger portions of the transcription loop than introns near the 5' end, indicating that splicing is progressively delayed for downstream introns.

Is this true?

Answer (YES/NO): NO